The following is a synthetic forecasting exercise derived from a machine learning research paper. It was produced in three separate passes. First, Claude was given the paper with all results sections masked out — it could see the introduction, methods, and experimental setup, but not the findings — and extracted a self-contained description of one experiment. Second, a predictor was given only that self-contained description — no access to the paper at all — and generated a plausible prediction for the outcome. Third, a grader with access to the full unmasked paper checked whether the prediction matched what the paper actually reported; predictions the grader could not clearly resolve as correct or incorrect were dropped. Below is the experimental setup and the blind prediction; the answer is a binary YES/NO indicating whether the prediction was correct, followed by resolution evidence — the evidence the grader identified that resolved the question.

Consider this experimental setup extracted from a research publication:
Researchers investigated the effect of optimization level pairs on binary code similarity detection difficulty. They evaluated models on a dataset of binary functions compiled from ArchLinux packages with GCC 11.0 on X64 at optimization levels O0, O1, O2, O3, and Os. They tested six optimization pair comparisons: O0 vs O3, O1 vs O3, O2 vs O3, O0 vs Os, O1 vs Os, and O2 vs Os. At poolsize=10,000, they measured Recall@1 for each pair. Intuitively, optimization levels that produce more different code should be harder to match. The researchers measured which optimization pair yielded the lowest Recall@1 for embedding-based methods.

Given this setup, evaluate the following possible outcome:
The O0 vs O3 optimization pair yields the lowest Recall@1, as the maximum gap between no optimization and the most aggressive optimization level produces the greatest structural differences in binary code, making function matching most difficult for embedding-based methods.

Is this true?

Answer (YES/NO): YES